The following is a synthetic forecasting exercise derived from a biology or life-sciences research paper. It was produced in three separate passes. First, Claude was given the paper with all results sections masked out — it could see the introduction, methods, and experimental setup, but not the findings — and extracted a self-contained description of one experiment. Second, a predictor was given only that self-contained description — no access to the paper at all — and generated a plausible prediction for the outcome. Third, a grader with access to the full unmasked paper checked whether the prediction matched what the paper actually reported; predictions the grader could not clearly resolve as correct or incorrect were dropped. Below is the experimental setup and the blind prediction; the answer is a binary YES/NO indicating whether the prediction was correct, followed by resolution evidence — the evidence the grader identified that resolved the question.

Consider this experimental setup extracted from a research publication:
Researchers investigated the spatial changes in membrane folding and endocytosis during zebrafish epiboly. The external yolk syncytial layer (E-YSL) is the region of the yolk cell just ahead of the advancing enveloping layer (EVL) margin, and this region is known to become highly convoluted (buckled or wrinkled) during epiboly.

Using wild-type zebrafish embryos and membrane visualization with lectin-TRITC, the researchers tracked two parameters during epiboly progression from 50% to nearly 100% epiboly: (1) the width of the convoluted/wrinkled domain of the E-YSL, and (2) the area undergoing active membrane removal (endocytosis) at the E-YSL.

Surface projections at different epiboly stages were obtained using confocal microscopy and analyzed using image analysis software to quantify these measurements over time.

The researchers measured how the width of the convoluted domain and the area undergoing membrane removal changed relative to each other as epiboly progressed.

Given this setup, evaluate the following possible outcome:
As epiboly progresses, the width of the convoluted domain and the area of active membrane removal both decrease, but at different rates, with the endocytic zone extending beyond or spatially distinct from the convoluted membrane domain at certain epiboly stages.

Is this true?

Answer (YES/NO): NO